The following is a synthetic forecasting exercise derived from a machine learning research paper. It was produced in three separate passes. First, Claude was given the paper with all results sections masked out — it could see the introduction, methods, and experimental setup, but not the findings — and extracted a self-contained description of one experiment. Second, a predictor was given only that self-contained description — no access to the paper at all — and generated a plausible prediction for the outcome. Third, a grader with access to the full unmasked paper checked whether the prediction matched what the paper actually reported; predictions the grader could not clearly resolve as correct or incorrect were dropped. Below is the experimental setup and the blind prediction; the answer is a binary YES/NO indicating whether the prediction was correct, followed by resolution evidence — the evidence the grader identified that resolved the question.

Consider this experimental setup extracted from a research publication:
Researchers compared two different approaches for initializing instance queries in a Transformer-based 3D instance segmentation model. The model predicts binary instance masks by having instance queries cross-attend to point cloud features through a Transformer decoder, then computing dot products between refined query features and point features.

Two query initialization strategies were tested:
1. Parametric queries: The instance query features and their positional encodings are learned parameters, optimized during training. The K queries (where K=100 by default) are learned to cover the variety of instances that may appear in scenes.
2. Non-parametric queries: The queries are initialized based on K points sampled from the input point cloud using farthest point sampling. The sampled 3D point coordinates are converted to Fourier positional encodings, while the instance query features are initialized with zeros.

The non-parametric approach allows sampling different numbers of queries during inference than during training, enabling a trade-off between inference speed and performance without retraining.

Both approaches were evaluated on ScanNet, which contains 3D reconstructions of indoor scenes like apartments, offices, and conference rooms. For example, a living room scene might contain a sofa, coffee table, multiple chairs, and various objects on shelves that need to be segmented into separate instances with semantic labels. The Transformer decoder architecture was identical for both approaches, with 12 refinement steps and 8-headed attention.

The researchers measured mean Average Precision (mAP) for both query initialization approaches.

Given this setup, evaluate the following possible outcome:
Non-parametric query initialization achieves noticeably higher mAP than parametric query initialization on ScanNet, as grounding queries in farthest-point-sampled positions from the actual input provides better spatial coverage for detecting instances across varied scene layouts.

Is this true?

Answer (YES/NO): NO